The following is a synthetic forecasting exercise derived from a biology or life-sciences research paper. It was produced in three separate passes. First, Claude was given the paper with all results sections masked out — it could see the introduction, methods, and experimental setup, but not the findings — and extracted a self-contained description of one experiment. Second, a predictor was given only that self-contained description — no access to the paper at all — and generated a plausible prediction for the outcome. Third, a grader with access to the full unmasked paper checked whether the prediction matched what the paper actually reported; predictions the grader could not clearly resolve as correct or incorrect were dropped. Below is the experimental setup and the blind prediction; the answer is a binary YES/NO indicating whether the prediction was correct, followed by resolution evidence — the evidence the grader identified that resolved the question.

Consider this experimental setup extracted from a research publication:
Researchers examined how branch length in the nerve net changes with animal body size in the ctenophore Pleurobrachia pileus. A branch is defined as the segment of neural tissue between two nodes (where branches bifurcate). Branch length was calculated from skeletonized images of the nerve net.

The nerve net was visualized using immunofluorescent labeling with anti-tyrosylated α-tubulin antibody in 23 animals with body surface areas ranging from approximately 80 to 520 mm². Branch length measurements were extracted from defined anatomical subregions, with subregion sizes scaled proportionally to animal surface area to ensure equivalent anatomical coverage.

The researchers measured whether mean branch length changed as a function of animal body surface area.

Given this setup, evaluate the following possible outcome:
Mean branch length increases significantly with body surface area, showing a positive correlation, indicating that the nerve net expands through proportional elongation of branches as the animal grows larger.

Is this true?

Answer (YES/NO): NO